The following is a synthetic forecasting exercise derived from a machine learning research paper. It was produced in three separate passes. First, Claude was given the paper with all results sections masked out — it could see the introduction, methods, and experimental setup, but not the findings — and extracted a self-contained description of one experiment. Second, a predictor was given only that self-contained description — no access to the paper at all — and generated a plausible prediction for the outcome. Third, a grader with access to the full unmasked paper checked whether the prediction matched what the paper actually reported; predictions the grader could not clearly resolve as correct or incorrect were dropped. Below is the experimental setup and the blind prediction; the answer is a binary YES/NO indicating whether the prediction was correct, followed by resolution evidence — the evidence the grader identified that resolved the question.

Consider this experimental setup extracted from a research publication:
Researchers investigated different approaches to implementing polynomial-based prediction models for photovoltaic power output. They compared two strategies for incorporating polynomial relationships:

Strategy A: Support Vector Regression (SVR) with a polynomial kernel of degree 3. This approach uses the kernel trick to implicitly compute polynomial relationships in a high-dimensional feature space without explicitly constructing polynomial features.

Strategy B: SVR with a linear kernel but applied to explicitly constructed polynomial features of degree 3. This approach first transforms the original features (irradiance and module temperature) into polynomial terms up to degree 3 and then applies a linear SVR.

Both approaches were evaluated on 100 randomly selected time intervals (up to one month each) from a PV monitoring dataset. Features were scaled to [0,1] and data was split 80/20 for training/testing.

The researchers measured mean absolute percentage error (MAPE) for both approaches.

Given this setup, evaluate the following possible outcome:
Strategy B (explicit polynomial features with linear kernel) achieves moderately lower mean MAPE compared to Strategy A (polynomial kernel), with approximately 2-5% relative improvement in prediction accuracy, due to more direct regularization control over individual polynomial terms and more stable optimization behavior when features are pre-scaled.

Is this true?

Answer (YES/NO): NO